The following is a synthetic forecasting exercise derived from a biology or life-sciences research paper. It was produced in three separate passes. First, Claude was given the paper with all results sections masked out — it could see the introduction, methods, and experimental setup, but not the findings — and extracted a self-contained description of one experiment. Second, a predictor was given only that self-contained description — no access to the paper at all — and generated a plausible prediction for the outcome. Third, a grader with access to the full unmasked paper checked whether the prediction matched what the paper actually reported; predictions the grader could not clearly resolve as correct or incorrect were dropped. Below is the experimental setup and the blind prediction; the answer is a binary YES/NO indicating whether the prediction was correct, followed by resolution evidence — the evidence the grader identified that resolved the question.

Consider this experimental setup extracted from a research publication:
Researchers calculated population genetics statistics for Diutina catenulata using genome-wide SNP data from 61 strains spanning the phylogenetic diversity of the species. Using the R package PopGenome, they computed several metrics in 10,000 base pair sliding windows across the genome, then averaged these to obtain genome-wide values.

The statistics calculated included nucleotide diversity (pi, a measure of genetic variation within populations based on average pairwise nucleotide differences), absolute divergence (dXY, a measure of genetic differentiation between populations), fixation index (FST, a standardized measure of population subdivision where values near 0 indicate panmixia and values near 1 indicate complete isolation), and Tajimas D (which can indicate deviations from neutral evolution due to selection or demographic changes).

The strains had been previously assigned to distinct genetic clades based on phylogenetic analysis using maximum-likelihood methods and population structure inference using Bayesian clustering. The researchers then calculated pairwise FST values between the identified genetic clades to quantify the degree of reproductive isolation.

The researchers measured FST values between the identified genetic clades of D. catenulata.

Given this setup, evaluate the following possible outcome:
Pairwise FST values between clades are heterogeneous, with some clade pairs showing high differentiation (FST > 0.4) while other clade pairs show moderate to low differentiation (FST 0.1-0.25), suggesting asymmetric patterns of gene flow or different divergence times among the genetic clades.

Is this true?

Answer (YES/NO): NO